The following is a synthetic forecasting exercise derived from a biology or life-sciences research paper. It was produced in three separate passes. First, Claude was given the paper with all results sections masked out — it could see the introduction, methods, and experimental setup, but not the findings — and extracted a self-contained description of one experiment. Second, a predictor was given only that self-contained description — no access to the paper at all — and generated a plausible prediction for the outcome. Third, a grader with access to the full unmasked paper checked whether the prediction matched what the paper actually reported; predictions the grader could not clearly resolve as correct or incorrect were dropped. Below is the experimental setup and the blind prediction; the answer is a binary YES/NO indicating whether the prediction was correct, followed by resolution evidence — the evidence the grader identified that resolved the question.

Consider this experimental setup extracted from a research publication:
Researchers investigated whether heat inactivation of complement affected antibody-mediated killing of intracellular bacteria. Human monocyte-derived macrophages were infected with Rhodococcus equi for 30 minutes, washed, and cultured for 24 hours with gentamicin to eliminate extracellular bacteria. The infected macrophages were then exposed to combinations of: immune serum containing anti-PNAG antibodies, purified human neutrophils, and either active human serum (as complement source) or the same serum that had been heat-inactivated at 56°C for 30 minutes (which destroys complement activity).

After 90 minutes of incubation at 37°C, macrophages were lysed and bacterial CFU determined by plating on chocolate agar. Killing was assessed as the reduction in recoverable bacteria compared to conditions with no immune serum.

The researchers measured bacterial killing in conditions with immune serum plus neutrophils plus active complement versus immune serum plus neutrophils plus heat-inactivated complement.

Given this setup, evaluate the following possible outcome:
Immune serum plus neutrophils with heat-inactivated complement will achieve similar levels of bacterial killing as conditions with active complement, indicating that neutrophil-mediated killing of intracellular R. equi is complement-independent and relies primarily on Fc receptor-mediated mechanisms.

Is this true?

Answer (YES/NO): NO